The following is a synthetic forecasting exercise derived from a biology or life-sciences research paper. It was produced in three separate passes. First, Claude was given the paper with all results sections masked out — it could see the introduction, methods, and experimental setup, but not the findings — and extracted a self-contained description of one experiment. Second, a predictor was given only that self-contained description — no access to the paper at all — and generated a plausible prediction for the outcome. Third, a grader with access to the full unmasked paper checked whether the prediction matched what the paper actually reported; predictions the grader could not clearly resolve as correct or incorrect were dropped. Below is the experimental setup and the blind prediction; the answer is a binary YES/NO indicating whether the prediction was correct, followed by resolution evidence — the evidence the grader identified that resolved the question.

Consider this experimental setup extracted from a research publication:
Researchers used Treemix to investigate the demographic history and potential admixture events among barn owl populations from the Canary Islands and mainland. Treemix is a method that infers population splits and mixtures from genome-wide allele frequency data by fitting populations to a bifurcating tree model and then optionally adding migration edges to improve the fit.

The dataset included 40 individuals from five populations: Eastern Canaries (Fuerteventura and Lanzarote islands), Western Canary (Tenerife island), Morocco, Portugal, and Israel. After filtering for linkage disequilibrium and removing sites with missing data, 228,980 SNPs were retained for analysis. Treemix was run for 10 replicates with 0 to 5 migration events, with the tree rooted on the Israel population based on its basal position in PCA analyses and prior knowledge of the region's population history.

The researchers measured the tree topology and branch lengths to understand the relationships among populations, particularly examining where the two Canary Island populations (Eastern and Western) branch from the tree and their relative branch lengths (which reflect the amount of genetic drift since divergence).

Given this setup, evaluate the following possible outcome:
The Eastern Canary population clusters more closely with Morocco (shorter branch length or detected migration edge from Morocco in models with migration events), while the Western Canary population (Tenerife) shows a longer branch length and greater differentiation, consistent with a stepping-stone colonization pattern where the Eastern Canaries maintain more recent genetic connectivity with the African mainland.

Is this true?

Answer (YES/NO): NO